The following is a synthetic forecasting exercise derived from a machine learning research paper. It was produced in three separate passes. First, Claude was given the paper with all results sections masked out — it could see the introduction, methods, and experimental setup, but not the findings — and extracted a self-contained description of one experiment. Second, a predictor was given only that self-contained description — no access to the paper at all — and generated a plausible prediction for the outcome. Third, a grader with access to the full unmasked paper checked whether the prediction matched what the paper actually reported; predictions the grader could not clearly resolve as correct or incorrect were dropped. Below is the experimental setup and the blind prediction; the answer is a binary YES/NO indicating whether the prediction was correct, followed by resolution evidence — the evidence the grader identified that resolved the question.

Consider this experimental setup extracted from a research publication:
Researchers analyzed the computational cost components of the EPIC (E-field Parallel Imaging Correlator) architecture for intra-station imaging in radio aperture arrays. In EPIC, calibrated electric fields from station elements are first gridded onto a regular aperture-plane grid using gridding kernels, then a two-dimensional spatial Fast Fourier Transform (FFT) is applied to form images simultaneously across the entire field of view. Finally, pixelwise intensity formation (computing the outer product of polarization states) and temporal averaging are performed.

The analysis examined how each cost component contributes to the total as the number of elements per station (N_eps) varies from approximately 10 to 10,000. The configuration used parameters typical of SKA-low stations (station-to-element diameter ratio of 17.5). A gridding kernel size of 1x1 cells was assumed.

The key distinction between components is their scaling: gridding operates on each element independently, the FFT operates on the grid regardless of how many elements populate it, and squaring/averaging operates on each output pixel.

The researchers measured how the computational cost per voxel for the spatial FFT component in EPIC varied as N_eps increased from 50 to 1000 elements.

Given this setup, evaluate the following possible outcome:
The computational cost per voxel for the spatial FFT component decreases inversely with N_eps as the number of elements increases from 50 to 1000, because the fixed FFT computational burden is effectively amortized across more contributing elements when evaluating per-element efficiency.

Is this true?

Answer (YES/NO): NO